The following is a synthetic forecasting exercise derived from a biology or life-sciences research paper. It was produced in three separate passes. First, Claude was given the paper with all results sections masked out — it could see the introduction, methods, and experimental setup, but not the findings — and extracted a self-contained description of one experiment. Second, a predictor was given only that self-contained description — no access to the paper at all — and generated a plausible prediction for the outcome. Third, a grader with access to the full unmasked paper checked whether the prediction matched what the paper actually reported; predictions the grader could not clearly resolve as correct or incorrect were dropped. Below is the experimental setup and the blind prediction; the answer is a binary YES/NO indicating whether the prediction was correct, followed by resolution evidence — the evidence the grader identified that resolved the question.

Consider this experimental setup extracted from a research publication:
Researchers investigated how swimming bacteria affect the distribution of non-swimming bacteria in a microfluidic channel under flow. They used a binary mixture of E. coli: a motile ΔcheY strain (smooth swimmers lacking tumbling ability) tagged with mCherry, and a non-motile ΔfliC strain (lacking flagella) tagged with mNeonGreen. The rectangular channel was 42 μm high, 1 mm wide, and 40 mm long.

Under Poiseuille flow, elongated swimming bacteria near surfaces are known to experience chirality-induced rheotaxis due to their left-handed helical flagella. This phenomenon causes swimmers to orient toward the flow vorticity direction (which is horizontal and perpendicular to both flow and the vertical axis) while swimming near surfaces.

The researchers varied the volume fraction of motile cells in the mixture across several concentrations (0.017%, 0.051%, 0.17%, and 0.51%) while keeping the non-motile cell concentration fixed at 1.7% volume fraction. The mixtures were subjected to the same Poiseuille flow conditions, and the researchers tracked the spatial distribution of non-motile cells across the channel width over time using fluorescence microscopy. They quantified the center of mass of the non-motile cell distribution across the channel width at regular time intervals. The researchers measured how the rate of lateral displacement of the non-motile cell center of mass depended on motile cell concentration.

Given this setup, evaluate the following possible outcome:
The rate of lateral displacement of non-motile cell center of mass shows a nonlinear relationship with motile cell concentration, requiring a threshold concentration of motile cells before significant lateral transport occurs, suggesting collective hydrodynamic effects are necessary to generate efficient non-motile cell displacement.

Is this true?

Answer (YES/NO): NO